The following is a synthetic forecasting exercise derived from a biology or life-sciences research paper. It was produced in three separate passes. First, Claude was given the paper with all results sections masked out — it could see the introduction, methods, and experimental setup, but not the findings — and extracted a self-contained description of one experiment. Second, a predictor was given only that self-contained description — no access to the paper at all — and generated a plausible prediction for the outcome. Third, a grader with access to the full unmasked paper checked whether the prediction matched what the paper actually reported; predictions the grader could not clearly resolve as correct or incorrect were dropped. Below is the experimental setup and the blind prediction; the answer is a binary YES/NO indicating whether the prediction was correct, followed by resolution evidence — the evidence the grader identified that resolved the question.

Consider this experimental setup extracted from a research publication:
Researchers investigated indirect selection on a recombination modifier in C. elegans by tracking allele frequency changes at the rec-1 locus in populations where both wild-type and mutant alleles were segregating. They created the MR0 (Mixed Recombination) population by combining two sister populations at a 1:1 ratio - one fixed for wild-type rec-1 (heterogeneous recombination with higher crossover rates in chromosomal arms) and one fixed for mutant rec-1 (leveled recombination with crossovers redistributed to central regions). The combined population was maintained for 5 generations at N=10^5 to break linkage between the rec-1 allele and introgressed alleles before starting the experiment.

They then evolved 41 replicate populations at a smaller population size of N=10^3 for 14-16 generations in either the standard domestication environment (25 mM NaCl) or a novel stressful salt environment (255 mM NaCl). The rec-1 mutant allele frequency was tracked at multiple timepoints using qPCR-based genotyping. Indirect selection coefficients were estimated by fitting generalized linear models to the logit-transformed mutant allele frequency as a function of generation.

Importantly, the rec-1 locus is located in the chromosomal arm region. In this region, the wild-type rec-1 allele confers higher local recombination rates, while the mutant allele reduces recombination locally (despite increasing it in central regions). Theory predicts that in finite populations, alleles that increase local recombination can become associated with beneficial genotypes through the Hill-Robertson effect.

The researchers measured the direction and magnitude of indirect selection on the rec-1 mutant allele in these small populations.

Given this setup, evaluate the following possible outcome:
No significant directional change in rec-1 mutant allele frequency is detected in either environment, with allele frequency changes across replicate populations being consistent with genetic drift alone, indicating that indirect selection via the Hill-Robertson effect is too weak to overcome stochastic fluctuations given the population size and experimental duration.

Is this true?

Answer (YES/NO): NO